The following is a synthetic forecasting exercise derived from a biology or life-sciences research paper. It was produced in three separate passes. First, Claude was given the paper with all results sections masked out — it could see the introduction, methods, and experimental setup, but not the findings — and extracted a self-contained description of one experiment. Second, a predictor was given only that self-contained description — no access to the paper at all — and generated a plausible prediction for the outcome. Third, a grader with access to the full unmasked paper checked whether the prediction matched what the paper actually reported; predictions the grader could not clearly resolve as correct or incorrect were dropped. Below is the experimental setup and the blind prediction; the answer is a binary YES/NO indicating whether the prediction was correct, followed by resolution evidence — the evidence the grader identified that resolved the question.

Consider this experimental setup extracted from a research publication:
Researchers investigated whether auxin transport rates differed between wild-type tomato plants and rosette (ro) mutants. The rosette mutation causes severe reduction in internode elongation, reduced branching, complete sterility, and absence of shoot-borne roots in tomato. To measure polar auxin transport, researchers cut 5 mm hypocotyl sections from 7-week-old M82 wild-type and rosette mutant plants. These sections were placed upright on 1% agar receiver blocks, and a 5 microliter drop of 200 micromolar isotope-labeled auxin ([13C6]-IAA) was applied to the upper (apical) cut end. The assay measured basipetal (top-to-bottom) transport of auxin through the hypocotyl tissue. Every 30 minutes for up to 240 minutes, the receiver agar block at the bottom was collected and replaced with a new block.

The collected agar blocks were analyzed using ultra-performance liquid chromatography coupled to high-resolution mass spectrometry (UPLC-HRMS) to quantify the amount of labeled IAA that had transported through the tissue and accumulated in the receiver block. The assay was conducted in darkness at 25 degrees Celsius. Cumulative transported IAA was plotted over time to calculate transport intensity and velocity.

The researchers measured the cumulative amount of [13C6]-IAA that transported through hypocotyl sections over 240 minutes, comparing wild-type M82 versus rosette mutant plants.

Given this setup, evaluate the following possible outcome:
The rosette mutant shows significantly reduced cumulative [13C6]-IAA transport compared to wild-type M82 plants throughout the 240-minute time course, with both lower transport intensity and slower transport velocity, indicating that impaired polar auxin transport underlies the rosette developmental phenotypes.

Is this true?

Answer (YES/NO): YES